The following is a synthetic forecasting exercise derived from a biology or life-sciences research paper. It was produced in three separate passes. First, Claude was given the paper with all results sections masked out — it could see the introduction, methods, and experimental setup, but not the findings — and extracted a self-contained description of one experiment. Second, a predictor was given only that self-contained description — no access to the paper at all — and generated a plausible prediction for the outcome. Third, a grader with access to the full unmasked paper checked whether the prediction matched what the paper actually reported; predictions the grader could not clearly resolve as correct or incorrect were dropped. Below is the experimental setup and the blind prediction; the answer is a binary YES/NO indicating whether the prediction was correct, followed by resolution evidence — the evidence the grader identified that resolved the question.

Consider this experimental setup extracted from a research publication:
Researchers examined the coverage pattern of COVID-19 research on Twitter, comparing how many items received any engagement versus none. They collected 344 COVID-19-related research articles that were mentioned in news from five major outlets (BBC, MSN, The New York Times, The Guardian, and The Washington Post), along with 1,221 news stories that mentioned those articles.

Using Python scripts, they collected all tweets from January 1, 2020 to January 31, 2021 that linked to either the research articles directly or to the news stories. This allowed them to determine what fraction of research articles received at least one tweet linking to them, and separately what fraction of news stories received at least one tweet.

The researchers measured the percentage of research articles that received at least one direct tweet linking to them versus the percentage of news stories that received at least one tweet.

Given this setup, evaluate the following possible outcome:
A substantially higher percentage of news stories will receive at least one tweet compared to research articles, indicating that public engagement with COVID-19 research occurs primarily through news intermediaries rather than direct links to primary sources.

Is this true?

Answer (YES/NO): NO